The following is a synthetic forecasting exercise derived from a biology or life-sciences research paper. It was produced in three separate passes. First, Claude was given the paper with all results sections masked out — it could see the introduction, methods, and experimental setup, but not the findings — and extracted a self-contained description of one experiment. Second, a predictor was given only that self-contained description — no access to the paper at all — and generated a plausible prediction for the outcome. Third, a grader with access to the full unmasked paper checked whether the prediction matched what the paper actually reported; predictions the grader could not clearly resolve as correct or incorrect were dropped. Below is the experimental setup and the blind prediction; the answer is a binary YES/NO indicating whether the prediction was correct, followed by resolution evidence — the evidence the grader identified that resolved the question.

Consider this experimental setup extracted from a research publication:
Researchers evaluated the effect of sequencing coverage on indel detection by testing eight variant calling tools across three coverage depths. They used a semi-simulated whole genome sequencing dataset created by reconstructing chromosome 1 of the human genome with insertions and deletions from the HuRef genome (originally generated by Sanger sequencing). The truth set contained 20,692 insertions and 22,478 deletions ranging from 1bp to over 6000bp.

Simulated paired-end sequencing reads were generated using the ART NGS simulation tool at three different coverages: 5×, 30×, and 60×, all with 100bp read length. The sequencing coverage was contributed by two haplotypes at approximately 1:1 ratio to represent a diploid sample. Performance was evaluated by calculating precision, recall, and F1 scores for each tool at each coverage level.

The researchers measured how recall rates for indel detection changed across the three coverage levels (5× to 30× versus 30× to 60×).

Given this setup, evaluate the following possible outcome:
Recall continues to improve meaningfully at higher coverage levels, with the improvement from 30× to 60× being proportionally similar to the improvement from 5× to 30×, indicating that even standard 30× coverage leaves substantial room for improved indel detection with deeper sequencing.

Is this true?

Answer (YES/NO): NO